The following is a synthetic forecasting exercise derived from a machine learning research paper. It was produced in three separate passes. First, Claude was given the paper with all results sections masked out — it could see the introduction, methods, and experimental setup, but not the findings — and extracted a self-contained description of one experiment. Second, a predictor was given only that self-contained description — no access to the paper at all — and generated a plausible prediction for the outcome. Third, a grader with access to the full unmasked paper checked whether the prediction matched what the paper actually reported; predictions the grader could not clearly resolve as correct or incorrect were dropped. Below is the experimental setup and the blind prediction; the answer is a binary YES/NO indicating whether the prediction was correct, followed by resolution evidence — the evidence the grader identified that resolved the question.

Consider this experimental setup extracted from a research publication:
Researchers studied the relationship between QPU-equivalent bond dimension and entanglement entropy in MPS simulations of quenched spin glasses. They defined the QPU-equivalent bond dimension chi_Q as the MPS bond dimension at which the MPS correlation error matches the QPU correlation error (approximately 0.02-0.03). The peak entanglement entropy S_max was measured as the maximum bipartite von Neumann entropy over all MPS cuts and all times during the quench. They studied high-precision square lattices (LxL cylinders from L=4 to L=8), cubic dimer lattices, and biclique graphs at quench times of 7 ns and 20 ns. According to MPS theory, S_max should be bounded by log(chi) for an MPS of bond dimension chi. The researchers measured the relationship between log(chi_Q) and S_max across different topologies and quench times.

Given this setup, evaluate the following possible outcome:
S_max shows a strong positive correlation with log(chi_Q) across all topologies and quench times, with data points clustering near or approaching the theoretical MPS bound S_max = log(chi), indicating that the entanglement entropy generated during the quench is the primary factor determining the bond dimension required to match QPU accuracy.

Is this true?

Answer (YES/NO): YES